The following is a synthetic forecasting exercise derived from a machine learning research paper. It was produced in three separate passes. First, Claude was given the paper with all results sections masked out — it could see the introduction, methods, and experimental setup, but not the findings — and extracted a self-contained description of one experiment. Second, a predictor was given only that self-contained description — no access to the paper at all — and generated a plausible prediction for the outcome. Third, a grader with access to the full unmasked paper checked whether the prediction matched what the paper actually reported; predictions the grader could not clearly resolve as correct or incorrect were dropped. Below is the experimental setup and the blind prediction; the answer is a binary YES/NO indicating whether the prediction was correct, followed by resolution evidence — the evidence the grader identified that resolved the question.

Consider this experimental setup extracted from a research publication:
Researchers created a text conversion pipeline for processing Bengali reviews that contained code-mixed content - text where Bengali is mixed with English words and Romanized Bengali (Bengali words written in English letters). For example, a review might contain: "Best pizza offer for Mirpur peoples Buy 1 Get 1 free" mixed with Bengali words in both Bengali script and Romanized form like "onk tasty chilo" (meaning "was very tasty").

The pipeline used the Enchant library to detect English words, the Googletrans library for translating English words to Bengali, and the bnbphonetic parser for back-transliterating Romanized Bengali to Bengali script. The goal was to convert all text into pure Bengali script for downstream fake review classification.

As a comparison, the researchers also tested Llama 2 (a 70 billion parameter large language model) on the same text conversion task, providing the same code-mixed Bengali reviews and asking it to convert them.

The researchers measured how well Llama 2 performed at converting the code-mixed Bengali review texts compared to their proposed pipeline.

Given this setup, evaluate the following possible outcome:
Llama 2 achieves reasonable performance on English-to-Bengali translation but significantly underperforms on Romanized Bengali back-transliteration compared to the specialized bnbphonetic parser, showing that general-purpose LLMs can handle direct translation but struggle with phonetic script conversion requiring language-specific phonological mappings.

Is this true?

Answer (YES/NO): NO